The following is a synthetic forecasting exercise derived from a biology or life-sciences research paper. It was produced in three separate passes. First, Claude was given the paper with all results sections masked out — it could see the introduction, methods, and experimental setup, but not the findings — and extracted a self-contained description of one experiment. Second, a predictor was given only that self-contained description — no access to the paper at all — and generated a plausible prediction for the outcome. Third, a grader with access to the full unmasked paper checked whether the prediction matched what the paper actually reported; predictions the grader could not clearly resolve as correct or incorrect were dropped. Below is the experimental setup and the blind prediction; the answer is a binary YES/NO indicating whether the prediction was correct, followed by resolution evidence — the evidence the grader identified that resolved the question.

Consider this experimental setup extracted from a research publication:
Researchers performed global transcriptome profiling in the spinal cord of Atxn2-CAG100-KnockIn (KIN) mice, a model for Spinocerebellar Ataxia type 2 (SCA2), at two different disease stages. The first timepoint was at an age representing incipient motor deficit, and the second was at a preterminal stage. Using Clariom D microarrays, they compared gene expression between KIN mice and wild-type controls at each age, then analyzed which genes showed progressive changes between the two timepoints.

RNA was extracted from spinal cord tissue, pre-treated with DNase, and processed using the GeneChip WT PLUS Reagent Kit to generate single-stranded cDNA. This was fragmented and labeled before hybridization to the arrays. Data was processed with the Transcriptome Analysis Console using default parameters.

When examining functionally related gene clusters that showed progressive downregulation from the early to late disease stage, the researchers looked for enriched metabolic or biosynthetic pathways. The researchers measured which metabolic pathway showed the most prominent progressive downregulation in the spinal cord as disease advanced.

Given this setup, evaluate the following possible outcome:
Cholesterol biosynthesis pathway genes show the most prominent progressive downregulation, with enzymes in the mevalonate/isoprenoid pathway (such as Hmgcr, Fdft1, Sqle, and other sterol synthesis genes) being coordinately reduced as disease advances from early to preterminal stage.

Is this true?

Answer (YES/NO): YES